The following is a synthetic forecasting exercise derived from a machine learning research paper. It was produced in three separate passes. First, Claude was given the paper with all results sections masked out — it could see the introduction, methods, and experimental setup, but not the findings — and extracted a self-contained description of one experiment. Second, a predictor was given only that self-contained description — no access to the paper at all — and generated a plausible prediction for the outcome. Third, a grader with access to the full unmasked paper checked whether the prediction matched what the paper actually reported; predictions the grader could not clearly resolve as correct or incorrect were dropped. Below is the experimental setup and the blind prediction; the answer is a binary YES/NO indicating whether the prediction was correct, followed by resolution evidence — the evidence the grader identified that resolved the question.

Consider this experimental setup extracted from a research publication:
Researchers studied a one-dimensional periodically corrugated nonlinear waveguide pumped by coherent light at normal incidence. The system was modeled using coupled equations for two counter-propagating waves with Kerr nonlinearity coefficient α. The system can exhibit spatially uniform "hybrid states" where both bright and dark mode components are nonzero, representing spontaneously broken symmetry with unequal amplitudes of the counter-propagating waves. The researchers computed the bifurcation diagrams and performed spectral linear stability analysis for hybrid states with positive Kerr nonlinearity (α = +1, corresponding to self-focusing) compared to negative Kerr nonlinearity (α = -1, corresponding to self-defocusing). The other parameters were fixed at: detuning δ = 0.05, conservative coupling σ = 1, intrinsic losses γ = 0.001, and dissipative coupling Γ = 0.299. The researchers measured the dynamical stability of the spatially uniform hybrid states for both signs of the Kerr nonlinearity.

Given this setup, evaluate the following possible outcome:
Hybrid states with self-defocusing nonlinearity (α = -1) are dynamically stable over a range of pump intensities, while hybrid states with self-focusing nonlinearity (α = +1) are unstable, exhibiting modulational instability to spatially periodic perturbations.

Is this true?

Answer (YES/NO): NO